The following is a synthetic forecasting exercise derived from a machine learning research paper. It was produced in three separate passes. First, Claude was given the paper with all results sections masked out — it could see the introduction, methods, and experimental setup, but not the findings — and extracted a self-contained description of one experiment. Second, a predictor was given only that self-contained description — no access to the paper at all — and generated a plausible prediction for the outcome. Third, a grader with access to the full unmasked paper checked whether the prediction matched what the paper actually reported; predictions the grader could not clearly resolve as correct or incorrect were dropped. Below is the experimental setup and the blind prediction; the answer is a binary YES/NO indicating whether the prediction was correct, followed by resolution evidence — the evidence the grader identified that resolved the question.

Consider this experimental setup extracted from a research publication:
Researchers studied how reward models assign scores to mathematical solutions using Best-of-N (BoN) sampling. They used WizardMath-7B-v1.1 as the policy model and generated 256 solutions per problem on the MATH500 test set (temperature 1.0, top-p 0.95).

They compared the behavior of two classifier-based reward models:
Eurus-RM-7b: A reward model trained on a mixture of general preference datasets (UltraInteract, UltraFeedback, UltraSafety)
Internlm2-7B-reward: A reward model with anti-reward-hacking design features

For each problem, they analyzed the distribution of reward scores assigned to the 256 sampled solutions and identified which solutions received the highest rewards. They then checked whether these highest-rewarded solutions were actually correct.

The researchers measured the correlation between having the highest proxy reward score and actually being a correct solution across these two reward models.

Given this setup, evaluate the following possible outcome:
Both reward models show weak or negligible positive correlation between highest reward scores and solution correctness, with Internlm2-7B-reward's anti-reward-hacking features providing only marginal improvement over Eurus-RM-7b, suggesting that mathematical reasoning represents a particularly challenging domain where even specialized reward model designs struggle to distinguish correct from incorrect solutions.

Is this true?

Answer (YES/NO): NO